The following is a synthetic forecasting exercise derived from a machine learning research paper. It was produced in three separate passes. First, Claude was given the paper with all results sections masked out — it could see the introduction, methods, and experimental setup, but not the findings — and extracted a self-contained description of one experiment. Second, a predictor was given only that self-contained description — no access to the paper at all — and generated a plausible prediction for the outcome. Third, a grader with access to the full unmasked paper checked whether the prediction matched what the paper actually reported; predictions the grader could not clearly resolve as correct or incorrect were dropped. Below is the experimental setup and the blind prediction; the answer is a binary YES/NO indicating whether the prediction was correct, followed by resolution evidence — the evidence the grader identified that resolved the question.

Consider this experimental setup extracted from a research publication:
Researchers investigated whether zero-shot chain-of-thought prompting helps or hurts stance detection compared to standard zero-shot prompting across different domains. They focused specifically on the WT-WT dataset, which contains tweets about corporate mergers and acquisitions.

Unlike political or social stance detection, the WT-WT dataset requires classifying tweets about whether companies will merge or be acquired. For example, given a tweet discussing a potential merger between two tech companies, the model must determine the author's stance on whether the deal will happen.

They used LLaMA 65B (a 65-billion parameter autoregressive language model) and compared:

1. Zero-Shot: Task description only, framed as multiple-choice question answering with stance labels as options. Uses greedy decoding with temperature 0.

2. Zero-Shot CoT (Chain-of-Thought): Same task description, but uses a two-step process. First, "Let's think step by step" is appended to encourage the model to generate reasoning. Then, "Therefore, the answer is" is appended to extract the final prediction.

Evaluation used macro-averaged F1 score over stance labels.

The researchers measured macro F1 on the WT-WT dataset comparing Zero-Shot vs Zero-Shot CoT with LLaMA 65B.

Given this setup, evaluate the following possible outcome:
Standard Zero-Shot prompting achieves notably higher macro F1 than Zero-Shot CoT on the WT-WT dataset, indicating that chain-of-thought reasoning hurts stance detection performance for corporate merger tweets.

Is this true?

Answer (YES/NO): YES